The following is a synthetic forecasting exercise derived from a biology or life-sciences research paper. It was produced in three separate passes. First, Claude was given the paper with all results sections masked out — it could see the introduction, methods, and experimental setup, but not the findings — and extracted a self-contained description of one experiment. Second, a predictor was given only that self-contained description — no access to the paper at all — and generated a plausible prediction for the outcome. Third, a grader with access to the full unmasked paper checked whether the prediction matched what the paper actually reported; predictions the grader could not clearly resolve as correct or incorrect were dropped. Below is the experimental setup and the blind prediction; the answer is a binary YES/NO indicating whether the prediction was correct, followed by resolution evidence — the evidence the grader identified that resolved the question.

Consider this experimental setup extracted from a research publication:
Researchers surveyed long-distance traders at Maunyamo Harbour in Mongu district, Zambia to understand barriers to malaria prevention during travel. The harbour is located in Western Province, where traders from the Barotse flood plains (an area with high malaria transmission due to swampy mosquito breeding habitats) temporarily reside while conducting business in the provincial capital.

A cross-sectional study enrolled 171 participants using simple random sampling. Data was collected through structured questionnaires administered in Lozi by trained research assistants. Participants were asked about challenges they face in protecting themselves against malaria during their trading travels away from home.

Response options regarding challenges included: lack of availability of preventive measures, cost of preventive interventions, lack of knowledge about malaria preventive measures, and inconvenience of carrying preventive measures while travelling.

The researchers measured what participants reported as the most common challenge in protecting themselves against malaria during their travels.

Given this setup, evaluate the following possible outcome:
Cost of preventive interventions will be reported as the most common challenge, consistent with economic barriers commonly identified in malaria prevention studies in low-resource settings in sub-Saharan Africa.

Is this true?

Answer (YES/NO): NO